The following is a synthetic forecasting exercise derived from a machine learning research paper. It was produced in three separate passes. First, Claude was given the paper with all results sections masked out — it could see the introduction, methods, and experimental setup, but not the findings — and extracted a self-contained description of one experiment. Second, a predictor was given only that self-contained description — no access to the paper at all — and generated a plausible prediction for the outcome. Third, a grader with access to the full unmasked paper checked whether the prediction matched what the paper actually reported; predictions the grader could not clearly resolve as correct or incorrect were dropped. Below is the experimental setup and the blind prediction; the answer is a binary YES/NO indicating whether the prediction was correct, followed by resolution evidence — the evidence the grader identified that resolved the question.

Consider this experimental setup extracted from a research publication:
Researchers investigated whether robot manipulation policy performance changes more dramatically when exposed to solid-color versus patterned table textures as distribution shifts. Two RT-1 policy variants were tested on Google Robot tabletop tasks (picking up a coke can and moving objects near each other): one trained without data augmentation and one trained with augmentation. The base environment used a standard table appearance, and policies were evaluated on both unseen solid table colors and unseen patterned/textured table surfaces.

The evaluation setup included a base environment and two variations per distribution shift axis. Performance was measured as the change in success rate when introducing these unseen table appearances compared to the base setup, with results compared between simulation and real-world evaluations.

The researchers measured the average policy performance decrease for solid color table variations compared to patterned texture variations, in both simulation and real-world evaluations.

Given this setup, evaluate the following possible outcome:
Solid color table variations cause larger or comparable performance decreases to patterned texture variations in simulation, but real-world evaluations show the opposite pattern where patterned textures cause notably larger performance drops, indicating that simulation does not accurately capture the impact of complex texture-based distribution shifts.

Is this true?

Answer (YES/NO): NO